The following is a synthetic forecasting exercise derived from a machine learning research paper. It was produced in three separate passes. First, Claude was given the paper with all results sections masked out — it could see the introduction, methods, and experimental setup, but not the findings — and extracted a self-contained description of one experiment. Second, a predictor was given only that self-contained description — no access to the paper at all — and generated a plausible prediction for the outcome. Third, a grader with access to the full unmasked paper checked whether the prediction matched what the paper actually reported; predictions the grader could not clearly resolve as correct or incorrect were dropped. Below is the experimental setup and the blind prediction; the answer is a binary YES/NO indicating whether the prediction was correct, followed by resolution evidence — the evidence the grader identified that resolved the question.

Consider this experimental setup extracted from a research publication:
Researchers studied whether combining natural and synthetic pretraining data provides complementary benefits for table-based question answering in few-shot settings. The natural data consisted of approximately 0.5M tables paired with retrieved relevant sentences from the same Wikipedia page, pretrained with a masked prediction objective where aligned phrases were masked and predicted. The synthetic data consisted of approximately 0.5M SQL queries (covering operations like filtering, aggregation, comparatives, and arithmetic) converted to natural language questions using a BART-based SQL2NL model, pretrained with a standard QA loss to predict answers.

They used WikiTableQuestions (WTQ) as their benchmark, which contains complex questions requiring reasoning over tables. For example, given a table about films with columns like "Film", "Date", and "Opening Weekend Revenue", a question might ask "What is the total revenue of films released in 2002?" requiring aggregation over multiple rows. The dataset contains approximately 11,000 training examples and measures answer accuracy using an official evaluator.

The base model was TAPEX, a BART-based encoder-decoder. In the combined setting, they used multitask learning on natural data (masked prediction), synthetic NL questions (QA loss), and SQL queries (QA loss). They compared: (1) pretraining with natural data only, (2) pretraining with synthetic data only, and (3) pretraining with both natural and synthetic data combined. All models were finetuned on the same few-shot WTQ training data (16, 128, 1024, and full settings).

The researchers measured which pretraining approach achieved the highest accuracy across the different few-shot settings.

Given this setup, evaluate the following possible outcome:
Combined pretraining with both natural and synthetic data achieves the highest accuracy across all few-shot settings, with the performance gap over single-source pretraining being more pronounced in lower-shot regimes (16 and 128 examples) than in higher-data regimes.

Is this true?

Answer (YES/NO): YES